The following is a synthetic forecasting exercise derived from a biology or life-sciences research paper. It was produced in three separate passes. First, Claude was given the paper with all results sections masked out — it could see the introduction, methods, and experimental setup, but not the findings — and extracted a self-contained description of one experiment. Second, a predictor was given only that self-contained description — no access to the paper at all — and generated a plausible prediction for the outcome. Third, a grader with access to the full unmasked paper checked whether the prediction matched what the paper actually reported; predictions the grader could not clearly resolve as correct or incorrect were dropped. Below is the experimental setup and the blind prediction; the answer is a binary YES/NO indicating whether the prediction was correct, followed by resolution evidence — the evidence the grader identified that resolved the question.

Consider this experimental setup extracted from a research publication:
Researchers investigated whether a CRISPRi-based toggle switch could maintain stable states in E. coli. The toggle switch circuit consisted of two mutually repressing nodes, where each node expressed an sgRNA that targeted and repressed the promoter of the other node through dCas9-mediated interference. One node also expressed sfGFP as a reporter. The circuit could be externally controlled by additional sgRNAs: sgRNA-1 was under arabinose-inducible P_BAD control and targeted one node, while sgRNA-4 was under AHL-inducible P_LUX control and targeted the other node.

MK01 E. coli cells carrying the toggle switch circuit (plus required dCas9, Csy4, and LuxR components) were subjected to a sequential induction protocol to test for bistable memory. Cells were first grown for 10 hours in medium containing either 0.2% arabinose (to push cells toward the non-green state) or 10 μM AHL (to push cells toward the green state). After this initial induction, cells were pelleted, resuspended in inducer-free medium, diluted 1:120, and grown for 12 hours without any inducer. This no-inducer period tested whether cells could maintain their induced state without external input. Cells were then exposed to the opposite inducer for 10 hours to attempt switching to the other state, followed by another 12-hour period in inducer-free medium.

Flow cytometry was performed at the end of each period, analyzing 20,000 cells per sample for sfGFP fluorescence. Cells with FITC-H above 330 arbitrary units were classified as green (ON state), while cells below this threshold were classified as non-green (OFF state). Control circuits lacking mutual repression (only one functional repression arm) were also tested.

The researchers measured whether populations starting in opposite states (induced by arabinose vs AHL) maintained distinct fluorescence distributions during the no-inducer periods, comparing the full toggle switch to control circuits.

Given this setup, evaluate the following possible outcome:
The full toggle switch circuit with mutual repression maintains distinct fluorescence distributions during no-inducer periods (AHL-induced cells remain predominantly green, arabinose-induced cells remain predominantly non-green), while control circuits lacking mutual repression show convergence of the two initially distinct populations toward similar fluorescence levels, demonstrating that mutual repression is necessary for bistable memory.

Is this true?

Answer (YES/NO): YES